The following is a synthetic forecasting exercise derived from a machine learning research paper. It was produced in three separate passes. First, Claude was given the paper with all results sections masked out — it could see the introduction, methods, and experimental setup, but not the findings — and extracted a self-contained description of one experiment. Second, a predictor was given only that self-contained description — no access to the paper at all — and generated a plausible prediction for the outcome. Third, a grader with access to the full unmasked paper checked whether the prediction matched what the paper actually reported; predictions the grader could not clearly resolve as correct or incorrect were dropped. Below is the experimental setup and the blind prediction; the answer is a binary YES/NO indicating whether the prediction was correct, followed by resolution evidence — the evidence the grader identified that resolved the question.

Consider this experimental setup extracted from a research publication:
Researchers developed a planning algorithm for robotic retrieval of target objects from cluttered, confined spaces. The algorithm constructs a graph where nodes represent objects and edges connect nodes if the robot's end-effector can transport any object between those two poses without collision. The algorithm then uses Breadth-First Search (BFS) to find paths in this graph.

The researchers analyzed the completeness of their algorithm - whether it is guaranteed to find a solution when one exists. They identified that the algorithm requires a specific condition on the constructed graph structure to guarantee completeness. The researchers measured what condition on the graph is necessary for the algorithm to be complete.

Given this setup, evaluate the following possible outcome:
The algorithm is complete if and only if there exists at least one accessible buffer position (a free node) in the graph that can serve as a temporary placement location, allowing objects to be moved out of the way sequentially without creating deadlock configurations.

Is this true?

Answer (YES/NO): NO